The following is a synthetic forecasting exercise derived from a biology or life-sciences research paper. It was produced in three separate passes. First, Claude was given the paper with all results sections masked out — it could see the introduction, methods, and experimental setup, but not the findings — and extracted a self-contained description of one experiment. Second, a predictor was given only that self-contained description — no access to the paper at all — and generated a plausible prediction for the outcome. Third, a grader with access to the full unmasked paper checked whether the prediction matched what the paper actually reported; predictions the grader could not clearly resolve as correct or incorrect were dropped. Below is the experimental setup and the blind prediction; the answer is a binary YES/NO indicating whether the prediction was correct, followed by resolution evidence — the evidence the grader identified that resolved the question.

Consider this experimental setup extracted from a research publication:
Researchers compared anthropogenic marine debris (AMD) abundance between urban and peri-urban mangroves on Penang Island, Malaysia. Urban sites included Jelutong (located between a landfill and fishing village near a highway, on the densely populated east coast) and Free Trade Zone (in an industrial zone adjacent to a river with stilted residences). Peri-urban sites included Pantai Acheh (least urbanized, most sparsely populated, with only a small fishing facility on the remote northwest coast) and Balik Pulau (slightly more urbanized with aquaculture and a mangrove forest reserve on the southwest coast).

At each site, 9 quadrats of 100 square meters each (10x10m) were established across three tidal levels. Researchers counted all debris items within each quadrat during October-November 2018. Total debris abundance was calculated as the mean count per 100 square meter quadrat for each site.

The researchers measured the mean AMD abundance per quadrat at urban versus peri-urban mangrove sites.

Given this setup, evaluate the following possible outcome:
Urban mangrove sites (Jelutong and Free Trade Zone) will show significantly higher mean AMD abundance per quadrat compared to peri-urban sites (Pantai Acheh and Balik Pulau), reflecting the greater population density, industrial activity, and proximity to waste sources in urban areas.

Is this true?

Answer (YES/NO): YES